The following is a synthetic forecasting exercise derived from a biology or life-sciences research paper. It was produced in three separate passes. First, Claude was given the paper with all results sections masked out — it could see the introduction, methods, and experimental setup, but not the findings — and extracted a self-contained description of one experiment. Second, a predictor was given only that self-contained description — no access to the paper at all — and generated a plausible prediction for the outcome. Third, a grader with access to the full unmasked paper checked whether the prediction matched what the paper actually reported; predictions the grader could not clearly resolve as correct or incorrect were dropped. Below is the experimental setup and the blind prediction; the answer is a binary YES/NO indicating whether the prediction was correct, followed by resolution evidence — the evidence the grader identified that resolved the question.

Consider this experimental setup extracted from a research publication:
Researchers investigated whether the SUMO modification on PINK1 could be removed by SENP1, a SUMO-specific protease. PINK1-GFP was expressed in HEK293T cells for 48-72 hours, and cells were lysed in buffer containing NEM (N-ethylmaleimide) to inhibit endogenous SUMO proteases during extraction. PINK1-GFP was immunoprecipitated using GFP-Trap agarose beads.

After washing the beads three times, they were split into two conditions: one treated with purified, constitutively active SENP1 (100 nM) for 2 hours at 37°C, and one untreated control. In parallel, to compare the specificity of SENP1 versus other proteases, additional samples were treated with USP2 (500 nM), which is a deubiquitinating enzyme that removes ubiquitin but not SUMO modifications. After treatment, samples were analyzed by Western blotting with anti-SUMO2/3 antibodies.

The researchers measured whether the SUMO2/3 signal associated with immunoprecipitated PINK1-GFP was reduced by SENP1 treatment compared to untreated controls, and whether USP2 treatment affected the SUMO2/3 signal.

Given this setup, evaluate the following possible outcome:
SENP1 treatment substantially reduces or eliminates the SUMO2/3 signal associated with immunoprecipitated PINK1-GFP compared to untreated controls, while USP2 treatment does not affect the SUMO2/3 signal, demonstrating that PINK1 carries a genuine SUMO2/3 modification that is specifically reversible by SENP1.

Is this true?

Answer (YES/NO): YES